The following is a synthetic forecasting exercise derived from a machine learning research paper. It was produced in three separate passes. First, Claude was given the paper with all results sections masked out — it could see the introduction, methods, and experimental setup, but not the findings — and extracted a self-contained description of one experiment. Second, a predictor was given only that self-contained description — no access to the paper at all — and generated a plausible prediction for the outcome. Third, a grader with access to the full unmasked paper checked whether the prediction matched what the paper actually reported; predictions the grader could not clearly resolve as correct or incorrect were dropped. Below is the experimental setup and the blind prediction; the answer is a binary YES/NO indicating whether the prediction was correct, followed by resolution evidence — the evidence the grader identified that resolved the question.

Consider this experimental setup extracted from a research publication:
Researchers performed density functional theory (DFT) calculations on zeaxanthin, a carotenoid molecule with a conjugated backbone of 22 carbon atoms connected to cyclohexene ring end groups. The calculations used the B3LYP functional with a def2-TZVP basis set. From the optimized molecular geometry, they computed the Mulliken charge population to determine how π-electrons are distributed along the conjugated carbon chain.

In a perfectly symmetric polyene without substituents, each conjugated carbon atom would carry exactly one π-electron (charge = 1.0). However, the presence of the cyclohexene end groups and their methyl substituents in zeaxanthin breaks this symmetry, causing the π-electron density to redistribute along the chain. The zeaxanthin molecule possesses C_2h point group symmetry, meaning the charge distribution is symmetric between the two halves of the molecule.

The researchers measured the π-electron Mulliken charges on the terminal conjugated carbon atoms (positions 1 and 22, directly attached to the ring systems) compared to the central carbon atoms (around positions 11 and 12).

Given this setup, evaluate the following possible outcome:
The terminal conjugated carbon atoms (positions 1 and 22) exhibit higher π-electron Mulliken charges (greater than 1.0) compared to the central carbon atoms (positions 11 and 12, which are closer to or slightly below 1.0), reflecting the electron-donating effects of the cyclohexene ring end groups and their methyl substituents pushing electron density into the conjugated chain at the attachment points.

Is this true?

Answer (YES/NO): YES